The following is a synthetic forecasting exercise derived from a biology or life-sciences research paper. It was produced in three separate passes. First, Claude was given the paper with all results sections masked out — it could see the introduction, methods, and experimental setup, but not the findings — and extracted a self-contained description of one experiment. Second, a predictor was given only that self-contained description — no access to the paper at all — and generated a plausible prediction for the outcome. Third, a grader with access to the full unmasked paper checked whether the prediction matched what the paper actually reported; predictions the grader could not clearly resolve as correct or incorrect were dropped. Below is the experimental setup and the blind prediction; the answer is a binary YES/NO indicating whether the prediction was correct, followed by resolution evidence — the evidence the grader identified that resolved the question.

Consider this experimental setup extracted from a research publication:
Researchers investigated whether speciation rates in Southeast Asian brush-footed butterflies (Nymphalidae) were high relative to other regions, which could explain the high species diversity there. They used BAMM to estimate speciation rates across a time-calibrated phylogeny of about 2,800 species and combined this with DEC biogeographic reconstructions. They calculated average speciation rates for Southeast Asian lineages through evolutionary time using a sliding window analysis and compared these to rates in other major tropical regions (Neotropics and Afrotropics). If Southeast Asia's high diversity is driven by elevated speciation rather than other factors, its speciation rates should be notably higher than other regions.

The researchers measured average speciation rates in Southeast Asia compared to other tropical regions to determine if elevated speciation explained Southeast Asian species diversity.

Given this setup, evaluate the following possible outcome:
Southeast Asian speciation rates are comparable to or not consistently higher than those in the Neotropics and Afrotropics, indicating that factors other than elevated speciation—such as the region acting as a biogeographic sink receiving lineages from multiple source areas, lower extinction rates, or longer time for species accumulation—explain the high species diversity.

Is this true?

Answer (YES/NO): NO